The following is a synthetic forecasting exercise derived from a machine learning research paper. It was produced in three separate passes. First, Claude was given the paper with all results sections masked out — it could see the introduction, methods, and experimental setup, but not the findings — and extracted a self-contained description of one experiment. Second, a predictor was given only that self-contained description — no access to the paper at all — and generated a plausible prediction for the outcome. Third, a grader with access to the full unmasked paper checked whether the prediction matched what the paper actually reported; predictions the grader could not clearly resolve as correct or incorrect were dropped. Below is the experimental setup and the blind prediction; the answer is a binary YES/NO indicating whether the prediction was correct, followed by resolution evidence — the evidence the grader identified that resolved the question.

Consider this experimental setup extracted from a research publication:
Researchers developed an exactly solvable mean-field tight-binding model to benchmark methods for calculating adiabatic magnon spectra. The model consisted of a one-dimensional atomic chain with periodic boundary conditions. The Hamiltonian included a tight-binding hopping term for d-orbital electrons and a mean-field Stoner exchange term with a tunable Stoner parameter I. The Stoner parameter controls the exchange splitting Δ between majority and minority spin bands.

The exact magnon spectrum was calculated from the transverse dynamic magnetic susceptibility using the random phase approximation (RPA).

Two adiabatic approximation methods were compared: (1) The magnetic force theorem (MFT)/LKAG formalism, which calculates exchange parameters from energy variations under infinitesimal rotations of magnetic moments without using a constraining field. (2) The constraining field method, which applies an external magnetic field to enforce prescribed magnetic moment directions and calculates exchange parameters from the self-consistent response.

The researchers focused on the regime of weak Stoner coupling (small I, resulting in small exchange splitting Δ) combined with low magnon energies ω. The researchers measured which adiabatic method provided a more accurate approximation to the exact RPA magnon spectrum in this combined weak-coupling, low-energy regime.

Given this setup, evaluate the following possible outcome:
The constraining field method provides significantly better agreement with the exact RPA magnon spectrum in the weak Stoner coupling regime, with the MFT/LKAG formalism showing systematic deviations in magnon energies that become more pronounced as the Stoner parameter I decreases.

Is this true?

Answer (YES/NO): NO